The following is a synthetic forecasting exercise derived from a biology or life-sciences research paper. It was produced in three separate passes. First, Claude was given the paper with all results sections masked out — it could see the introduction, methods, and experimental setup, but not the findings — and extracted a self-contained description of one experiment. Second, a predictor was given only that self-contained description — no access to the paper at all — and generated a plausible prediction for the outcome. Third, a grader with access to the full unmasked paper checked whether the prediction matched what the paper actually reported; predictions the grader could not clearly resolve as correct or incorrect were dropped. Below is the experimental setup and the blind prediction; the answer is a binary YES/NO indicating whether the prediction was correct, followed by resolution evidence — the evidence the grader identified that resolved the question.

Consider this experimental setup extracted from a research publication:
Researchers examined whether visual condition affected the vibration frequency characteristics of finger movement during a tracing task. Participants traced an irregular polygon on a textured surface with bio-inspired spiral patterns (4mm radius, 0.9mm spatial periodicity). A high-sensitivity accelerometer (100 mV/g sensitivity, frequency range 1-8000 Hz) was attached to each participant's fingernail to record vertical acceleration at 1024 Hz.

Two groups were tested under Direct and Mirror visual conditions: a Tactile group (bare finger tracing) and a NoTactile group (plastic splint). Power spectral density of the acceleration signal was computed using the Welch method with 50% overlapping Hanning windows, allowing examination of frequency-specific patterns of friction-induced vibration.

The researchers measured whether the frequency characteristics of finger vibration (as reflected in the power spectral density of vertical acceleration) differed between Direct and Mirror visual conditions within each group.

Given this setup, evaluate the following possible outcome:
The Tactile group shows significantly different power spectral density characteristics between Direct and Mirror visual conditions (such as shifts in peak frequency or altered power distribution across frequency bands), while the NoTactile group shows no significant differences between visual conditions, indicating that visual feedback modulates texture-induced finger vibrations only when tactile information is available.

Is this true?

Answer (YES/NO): NO